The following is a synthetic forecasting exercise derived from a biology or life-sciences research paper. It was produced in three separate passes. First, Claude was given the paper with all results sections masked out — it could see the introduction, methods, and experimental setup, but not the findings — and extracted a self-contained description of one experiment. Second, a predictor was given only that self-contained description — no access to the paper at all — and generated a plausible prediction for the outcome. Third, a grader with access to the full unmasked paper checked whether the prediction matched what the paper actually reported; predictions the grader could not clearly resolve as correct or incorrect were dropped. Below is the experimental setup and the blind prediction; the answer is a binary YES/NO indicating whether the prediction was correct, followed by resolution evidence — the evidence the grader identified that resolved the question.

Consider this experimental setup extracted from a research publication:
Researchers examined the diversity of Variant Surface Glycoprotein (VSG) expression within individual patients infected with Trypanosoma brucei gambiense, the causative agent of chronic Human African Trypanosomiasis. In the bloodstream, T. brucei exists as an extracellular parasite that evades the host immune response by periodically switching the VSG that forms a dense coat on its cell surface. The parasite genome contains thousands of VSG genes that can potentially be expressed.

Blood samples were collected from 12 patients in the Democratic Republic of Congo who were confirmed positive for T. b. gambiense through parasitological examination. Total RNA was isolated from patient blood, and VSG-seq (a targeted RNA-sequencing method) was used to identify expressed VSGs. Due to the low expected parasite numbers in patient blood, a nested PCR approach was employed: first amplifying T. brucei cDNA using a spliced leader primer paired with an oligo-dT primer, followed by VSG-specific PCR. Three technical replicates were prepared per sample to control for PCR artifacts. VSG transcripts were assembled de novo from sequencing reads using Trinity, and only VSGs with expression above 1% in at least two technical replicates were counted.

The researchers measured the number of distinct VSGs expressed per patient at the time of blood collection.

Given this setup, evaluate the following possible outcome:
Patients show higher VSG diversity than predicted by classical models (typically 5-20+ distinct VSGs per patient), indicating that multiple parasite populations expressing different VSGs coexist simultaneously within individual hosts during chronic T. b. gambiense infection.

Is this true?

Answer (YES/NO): NO